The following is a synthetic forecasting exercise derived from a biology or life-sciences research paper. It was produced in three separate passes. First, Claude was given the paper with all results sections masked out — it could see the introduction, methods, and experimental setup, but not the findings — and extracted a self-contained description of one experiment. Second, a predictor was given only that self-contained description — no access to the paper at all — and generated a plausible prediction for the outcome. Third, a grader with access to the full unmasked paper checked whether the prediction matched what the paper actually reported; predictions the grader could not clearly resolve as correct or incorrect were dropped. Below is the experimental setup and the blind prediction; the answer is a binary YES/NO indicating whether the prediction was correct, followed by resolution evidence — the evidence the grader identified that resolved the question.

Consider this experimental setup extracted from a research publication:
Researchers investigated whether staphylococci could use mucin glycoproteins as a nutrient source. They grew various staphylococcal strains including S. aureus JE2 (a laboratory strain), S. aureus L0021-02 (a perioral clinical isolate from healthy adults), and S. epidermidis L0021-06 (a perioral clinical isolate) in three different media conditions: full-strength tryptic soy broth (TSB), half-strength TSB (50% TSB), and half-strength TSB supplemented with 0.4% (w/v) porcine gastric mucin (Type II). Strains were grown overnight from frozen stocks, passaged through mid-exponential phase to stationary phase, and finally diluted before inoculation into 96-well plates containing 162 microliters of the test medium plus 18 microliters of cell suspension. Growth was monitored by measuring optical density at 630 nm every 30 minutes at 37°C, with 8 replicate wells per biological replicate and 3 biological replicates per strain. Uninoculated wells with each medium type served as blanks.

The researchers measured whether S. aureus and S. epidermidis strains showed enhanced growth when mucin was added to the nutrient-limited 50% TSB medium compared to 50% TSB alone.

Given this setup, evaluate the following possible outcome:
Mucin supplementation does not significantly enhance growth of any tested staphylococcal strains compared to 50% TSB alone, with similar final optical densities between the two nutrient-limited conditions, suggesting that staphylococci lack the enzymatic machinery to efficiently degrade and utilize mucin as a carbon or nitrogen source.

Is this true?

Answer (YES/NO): NO